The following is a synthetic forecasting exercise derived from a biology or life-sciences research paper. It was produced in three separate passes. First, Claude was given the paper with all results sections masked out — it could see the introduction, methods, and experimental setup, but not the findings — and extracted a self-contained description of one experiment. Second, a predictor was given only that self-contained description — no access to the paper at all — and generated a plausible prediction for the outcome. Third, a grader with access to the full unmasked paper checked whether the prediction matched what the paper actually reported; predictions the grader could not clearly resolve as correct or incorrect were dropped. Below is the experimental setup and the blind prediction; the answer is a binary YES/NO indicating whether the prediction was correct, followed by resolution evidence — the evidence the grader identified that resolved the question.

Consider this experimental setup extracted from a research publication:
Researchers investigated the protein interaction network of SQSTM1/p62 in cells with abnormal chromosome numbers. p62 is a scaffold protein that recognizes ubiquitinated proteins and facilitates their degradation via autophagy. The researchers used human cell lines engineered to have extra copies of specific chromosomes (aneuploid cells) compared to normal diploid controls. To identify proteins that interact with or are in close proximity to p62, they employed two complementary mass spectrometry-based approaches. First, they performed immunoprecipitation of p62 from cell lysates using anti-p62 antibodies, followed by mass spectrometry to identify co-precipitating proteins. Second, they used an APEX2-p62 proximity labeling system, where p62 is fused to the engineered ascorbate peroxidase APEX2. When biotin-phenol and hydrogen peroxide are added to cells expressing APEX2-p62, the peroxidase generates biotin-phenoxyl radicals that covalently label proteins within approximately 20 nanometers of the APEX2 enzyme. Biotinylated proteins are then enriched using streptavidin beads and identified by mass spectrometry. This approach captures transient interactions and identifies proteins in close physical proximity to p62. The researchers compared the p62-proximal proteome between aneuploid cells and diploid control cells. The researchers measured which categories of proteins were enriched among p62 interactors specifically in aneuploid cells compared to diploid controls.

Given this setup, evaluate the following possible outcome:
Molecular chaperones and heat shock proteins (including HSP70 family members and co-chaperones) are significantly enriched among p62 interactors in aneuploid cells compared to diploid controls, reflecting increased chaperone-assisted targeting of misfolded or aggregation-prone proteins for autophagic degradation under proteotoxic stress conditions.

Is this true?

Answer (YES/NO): NO